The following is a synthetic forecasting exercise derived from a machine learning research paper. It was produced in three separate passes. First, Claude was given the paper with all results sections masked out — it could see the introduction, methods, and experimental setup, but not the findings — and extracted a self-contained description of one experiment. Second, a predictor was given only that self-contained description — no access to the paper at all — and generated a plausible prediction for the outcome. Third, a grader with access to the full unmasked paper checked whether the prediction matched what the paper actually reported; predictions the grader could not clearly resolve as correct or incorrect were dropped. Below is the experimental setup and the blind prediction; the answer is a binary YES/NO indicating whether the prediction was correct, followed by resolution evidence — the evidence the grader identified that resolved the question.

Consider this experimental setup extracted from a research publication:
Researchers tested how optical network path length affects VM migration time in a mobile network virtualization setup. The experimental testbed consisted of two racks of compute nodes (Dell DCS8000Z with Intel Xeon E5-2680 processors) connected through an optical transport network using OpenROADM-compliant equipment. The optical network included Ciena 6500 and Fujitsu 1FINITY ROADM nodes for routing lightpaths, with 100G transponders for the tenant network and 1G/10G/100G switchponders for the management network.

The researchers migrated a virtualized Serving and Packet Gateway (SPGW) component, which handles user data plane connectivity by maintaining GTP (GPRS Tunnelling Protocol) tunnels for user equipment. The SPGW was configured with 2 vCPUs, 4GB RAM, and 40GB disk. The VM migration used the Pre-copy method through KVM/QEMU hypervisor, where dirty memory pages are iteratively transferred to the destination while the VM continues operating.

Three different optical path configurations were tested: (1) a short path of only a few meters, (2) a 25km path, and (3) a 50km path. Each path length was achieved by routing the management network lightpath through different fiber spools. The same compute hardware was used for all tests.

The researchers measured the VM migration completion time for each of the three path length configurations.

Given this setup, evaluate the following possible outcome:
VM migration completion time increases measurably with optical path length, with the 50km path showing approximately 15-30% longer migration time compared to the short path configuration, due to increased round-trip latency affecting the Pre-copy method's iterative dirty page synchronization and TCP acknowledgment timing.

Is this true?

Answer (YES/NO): NO